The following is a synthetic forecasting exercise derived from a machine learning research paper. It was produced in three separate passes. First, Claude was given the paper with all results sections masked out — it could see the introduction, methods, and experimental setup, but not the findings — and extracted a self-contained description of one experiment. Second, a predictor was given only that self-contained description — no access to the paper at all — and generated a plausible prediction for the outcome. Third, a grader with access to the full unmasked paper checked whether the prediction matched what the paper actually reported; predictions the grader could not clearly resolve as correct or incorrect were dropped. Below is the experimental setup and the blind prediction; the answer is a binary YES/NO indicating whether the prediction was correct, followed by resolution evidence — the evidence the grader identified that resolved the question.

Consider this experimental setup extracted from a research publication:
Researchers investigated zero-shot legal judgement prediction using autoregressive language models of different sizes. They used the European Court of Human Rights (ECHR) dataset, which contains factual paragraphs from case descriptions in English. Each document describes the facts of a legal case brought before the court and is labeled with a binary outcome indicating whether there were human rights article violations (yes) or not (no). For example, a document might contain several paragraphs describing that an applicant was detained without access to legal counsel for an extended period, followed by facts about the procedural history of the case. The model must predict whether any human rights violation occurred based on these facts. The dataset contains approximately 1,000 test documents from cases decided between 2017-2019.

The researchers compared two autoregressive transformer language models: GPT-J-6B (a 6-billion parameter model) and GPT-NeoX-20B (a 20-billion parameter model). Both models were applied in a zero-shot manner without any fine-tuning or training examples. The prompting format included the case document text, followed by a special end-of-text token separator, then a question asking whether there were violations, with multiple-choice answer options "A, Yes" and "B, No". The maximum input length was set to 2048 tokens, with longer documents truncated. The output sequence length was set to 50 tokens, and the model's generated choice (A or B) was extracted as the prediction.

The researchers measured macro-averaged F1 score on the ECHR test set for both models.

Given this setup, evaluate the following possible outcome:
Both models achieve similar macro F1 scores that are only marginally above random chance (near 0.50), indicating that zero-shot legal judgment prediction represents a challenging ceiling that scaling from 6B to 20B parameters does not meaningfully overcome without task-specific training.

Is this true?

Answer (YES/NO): NO